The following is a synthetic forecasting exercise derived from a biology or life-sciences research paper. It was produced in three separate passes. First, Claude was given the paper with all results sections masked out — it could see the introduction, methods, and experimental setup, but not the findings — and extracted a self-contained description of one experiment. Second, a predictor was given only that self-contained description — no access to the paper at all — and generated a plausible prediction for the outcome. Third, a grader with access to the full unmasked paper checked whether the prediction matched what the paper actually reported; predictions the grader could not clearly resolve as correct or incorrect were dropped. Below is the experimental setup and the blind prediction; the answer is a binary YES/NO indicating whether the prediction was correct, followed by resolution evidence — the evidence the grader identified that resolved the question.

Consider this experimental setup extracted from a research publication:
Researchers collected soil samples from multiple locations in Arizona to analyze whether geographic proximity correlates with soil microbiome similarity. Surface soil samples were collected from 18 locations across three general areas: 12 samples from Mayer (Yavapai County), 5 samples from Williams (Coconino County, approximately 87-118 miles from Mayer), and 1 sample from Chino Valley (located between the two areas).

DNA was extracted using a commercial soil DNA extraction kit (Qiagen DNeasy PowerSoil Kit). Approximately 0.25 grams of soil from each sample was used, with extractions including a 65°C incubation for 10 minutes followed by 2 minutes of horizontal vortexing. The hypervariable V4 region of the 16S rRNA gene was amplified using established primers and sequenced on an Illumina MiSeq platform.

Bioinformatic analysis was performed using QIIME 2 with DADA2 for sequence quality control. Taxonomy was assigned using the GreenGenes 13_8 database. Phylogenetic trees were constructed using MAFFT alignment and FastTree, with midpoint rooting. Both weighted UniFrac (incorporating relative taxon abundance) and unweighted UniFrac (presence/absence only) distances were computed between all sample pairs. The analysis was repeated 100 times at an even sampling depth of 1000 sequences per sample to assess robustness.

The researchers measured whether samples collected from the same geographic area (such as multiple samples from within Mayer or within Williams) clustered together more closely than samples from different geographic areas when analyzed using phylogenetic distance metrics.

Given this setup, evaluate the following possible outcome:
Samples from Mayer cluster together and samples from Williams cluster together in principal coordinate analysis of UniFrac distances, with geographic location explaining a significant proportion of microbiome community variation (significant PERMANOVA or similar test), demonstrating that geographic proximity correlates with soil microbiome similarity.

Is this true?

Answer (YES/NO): NO